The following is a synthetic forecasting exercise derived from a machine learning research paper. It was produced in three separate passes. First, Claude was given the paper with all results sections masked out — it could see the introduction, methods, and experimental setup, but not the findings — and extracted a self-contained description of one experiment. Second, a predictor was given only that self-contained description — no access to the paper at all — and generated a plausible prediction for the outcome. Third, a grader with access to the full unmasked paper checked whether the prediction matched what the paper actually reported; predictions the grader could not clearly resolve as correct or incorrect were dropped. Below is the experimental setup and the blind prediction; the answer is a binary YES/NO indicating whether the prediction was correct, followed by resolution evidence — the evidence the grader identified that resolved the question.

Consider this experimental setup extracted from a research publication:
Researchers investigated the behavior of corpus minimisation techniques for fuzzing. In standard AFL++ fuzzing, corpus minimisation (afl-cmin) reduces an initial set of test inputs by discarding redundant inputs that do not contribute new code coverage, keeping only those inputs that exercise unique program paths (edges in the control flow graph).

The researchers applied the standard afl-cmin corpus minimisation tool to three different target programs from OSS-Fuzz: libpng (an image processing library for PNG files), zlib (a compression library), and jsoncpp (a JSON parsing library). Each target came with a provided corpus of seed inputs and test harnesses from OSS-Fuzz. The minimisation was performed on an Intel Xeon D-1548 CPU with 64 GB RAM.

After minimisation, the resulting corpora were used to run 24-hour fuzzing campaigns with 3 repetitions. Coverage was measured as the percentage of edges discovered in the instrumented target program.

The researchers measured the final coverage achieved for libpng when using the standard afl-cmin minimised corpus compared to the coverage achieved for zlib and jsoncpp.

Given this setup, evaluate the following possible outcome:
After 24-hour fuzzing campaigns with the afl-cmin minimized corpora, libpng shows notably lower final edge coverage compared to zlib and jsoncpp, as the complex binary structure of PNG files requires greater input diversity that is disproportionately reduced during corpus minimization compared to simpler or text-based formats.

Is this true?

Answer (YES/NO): YES